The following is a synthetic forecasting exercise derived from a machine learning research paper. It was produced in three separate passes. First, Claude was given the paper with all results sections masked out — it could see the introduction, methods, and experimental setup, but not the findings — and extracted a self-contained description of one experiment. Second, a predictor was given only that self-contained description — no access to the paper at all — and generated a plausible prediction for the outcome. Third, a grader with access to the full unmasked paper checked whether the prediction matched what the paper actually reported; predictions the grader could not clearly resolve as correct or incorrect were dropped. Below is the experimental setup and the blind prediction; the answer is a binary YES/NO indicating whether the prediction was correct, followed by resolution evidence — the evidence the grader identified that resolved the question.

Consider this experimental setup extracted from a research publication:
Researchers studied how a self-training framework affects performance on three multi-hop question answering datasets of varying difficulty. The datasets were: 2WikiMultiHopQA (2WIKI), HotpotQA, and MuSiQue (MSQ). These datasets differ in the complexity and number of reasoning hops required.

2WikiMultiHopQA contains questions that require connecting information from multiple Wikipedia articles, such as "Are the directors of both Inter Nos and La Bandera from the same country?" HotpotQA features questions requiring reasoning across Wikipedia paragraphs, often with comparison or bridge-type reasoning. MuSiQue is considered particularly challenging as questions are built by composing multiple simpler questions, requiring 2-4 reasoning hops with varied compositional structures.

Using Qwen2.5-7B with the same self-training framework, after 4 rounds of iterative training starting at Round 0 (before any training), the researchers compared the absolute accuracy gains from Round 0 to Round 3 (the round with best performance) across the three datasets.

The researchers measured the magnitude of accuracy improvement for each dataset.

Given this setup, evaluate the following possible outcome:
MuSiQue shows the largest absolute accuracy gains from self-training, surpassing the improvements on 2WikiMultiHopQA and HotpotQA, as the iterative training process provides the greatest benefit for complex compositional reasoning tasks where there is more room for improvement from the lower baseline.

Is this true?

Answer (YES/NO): NO